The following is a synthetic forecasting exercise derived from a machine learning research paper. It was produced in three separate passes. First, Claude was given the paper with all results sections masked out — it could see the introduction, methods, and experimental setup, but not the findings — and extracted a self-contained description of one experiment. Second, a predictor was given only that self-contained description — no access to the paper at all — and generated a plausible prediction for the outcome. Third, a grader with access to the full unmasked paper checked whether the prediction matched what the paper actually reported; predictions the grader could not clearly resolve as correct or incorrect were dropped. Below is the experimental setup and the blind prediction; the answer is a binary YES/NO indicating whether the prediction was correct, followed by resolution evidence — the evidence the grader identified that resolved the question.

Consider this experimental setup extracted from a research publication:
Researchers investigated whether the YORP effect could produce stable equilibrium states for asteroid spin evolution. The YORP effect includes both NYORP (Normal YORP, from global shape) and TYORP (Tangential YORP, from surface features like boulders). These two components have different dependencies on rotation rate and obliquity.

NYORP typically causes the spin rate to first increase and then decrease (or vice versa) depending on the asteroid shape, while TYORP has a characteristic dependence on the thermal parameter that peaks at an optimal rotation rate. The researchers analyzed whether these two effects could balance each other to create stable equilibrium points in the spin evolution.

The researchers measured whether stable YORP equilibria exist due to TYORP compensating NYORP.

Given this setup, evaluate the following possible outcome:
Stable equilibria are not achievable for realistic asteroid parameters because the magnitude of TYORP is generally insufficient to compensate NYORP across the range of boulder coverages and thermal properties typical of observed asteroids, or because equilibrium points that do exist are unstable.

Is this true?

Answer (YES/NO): NO